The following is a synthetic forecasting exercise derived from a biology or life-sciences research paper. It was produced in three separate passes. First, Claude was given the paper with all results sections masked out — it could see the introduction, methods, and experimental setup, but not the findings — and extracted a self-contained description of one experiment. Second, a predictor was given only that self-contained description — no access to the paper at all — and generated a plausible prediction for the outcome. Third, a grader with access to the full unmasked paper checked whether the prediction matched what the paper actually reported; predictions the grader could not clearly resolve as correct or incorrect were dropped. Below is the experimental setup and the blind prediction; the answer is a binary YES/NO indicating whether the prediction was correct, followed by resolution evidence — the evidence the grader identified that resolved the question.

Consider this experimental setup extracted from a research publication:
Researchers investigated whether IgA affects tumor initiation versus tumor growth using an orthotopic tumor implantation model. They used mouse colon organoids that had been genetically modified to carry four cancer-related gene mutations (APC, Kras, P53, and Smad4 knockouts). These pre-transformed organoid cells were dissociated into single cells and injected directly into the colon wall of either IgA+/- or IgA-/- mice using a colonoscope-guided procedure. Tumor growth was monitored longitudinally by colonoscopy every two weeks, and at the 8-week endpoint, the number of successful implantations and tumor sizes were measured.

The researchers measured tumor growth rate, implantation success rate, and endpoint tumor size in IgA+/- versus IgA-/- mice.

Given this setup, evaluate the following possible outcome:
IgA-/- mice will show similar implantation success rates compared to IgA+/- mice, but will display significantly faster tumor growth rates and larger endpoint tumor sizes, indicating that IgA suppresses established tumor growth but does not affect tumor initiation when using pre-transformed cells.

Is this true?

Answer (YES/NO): NO